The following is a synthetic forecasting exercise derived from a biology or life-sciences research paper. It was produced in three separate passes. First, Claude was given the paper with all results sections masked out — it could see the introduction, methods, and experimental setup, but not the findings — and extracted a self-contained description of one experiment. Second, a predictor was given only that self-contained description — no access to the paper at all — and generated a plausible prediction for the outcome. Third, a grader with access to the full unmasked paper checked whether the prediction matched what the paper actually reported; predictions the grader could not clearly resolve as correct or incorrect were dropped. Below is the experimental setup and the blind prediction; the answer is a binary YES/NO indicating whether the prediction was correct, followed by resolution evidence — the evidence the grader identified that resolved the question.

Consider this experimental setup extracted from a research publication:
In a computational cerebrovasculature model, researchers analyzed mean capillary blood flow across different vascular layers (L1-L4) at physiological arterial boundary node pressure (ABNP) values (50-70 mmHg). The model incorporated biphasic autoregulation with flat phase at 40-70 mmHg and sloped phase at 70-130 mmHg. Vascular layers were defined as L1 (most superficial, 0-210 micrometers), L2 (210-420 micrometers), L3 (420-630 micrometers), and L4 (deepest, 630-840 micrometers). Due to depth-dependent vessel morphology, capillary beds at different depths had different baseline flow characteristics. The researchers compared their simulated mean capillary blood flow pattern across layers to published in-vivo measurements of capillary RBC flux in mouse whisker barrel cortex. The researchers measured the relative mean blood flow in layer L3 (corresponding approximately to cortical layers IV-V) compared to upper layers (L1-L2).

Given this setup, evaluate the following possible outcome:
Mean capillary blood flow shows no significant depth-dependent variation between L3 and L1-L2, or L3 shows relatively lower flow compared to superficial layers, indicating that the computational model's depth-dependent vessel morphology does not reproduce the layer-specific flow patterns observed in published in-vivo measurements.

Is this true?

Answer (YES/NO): NO